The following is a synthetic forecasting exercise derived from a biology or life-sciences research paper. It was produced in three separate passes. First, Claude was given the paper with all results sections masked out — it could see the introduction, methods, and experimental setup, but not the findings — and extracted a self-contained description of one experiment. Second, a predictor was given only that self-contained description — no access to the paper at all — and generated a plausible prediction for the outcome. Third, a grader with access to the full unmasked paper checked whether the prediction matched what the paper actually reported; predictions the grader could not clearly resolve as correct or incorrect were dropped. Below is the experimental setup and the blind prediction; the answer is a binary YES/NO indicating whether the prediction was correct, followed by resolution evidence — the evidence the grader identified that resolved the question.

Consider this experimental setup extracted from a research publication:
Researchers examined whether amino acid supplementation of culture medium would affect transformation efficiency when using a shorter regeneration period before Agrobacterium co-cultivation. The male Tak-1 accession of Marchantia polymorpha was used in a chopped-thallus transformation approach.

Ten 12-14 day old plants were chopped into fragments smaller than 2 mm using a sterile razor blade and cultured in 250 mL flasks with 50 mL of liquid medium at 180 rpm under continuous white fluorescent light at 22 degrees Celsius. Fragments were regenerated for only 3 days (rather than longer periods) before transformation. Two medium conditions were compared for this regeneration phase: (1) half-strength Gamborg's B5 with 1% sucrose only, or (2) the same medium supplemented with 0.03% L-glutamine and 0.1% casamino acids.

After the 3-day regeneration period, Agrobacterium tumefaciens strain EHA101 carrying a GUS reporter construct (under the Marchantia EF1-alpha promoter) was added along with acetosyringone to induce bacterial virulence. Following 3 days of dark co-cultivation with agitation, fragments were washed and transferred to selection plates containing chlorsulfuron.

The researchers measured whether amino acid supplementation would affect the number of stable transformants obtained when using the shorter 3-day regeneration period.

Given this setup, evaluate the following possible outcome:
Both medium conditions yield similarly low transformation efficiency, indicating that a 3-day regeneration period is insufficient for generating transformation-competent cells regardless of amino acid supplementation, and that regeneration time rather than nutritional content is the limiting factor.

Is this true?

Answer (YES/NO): NO